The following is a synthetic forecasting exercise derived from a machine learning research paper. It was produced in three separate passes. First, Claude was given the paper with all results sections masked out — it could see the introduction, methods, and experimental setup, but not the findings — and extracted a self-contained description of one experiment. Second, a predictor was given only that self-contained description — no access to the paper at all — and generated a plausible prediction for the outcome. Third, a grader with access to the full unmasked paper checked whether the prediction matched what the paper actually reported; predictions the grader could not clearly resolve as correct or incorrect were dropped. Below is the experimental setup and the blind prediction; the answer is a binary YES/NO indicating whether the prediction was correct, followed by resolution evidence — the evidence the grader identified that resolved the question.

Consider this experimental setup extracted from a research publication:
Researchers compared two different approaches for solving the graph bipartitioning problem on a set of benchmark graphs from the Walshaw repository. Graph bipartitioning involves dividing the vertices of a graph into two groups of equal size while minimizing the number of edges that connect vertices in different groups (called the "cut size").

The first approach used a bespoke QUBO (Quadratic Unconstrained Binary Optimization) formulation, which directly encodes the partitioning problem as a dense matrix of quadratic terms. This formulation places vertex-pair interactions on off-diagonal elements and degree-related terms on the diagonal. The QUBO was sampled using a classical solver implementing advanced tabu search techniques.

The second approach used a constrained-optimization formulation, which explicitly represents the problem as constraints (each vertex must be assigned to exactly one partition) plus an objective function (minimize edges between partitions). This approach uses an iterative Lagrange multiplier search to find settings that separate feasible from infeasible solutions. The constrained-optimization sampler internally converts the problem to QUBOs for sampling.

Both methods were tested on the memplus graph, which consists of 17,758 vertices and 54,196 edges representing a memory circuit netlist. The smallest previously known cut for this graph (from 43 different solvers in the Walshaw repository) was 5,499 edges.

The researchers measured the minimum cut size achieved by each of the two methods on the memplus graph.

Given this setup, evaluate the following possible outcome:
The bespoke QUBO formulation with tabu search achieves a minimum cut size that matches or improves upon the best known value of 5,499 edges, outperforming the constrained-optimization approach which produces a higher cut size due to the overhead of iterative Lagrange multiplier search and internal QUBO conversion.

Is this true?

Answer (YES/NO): NO